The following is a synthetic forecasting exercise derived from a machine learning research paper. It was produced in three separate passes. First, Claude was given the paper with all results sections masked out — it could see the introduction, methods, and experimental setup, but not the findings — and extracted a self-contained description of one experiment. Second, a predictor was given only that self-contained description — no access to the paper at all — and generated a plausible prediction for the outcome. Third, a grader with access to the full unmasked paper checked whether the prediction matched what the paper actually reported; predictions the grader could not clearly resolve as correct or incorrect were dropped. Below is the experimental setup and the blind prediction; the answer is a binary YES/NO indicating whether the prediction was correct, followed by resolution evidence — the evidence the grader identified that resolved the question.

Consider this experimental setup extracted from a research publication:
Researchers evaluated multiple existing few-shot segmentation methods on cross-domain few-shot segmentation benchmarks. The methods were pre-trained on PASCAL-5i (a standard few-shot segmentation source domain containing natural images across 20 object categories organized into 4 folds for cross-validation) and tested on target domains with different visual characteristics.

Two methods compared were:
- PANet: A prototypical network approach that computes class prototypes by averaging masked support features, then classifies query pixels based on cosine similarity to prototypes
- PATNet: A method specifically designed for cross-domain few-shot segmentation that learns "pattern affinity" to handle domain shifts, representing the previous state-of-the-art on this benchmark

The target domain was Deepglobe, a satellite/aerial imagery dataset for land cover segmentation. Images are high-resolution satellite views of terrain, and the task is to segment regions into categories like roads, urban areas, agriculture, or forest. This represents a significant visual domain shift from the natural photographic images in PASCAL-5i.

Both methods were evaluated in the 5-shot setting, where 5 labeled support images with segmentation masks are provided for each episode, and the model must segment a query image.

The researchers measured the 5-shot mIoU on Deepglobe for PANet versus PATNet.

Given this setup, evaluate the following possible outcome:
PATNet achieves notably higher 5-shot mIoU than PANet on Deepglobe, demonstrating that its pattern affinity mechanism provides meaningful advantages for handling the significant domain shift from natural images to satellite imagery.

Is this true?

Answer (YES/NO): NO